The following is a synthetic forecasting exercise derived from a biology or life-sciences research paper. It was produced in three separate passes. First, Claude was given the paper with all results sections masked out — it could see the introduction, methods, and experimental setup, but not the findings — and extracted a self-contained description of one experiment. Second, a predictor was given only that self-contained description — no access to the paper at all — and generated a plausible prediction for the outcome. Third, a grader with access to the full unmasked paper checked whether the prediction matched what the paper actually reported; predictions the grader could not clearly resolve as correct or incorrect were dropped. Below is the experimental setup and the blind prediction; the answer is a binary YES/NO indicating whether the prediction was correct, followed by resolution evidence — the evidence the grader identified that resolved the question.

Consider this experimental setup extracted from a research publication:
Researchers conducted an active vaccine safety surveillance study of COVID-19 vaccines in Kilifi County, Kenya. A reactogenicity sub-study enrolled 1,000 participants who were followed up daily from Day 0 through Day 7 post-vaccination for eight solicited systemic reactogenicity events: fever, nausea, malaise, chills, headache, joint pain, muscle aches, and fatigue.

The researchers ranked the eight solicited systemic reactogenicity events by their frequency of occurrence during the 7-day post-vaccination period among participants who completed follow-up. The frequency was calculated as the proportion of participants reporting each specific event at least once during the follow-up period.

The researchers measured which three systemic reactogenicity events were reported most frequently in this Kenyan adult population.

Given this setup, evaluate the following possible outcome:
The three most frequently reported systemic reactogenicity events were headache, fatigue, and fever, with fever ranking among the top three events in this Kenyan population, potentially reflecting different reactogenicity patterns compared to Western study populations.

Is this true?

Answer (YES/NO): NO